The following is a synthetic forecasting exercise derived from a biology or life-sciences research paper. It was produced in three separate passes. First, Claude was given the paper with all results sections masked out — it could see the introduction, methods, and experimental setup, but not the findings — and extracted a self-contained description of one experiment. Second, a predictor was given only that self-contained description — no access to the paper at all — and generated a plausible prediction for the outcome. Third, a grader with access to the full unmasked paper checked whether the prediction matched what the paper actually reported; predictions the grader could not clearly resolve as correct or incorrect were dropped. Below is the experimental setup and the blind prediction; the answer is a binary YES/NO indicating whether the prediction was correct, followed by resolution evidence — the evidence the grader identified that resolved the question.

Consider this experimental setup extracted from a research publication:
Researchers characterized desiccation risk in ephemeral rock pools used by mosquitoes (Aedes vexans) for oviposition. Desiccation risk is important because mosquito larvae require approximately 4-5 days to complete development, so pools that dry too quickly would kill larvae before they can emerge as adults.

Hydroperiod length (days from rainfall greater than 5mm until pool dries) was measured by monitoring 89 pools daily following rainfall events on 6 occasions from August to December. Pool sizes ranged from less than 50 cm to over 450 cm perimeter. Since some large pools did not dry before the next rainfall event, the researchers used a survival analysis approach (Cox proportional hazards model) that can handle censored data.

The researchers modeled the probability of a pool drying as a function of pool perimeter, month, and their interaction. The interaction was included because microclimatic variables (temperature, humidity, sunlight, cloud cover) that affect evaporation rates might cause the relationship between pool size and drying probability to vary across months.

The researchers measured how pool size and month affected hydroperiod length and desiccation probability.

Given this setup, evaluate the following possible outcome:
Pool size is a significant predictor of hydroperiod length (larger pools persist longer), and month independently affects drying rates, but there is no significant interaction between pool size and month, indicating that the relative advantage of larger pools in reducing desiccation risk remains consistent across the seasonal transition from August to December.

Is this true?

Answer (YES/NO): NO